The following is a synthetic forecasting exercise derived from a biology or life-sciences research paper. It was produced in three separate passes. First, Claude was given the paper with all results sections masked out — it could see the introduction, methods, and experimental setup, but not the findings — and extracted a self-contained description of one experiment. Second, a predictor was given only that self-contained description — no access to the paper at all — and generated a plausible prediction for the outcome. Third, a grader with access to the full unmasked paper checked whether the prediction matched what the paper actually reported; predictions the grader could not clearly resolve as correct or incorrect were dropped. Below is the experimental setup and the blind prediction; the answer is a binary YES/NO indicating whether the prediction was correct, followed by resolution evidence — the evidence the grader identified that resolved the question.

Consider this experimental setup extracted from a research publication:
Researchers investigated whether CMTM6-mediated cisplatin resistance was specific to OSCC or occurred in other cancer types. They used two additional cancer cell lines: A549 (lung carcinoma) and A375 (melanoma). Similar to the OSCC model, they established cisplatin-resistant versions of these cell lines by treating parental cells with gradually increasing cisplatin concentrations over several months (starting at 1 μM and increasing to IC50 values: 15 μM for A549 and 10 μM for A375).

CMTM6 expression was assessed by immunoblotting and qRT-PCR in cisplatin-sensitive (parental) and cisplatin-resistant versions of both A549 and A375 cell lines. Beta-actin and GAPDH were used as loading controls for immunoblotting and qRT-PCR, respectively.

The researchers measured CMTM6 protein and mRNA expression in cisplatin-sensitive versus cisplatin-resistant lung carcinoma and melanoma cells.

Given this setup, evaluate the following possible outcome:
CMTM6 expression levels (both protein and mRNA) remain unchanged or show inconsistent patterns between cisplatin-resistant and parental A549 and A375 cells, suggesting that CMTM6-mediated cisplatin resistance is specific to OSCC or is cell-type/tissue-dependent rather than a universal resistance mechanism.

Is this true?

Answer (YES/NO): NO